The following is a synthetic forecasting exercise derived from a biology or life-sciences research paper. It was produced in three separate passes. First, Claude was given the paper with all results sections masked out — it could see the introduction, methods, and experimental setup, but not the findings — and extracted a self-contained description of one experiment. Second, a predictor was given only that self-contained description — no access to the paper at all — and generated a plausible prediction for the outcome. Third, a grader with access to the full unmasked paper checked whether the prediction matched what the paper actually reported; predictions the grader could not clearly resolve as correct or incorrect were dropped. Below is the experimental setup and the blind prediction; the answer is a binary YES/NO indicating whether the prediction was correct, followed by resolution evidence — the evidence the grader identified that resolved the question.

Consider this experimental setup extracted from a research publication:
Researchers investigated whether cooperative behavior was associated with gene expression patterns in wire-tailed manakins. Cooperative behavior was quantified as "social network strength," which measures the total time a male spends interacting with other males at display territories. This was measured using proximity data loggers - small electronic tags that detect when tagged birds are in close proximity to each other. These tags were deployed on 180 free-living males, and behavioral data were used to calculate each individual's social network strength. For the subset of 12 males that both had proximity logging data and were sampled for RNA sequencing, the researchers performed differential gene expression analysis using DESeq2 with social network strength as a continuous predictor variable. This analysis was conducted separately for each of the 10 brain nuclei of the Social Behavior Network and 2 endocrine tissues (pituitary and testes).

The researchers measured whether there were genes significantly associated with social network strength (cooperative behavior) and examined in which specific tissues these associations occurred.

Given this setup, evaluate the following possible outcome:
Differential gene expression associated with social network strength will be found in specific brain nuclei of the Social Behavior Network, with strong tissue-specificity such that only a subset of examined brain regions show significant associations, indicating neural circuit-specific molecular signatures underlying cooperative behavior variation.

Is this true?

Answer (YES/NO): YES